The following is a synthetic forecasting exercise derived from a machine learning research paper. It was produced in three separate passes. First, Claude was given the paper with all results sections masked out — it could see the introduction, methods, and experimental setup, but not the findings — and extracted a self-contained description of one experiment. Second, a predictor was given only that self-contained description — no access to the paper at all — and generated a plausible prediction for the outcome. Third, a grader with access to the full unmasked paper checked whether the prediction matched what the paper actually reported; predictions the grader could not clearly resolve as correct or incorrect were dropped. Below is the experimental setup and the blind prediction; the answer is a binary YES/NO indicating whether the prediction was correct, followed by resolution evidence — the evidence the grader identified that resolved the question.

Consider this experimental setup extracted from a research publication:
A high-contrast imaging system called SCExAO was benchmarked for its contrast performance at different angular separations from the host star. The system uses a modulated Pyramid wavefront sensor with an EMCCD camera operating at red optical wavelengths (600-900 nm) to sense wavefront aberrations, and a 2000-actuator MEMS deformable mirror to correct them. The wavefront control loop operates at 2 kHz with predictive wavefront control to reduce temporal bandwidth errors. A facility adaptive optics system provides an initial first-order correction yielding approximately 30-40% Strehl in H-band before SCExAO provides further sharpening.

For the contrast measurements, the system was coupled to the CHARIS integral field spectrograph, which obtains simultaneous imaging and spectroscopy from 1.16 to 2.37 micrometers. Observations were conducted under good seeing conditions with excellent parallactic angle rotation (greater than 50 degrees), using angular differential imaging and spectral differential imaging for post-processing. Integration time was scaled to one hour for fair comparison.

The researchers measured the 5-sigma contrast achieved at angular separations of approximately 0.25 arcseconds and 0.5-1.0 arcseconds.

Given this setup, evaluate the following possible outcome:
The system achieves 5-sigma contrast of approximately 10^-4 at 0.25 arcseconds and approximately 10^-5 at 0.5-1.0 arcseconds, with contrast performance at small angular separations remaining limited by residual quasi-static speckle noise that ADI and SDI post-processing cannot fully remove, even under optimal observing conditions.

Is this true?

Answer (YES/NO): NO